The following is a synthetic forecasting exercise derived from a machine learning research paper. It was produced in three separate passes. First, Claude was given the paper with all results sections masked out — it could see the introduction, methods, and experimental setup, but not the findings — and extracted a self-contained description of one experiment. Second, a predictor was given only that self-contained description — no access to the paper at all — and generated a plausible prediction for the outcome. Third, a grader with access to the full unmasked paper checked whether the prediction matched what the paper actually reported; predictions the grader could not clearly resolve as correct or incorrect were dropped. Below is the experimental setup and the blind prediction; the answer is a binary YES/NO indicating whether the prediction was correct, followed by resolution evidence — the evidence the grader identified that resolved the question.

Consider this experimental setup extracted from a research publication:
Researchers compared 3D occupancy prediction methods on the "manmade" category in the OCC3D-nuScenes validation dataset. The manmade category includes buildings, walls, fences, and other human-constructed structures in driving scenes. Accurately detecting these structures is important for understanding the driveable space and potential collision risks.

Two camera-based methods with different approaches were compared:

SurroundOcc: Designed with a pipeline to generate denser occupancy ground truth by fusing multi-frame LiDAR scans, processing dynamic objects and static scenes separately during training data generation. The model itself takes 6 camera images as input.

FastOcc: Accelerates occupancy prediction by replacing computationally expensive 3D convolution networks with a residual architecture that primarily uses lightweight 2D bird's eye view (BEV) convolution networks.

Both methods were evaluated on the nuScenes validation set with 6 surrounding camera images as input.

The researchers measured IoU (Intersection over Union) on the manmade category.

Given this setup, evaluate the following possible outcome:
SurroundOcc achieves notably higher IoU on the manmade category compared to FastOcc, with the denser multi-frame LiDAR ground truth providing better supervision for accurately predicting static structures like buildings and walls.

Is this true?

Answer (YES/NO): NO